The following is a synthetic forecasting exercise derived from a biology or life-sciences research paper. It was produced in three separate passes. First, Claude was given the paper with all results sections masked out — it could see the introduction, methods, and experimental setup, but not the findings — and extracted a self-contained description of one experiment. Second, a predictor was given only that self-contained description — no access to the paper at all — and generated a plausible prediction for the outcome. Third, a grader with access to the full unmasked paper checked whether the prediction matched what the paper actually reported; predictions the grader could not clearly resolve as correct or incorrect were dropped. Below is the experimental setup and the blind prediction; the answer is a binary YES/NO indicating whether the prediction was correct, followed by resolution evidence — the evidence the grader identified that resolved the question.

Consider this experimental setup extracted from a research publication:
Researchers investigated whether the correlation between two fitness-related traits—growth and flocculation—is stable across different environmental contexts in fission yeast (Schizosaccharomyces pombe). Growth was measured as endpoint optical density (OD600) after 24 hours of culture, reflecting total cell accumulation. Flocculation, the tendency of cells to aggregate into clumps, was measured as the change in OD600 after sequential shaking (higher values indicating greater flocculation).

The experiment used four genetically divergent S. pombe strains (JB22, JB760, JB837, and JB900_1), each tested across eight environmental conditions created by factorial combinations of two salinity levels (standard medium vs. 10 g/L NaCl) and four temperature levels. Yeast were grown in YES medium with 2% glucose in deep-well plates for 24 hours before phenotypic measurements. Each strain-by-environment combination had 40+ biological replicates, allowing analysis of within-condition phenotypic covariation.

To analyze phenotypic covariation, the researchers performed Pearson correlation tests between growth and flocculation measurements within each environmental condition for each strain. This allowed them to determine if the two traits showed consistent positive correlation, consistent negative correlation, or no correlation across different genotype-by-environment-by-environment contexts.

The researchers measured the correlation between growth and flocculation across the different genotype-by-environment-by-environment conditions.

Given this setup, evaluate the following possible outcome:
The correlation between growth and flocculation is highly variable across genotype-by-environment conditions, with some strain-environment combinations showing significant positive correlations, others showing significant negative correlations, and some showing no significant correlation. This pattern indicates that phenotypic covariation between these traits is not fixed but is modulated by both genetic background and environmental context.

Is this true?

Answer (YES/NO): YES